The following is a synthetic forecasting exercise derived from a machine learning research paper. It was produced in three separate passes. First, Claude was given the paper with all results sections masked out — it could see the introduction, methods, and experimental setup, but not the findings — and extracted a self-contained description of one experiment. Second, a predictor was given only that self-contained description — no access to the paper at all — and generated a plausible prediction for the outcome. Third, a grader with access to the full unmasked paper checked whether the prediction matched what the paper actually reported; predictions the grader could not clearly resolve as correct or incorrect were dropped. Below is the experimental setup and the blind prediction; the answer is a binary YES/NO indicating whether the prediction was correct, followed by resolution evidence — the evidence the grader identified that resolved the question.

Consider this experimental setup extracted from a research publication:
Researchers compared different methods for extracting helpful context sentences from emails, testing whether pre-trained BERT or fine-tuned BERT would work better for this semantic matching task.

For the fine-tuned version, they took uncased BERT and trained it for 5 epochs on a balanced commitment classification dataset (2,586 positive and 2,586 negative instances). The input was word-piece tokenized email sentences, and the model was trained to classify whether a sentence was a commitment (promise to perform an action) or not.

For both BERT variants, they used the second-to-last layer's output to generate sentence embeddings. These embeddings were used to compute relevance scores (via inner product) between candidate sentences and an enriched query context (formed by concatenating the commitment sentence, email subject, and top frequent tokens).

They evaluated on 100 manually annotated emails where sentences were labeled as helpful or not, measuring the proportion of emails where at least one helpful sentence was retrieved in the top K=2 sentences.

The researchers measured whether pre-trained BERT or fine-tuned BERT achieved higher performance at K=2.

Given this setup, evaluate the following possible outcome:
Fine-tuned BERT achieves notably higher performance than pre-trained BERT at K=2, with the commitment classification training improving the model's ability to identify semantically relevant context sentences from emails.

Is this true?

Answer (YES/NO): NO